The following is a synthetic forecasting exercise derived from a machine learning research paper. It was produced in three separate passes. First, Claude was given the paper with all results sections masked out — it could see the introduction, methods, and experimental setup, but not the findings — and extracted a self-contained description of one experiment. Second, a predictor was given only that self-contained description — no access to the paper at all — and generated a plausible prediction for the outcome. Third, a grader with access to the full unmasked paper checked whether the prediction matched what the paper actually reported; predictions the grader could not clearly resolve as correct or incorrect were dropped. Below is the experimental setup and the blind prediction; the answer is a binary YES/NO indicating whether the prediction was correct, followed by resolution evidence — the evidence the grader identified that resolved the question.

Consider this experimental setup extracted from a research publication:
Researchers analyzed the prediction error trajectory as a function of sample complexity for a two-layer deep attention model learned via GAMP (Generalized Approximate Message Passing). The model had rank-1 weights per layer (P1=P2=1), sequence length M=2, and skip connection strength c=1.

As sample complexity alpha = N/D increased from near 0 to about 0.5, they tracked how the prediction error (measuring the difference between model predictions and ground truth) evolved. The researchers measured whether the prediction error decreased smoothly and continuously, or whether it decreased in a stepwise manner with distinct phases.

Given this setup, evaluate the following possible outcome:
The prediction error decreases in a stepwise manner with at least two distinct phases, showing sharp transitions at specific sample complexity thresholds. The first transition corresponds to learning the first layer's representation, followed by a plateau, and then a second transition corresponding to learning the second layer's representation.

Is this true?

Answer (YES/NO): NO